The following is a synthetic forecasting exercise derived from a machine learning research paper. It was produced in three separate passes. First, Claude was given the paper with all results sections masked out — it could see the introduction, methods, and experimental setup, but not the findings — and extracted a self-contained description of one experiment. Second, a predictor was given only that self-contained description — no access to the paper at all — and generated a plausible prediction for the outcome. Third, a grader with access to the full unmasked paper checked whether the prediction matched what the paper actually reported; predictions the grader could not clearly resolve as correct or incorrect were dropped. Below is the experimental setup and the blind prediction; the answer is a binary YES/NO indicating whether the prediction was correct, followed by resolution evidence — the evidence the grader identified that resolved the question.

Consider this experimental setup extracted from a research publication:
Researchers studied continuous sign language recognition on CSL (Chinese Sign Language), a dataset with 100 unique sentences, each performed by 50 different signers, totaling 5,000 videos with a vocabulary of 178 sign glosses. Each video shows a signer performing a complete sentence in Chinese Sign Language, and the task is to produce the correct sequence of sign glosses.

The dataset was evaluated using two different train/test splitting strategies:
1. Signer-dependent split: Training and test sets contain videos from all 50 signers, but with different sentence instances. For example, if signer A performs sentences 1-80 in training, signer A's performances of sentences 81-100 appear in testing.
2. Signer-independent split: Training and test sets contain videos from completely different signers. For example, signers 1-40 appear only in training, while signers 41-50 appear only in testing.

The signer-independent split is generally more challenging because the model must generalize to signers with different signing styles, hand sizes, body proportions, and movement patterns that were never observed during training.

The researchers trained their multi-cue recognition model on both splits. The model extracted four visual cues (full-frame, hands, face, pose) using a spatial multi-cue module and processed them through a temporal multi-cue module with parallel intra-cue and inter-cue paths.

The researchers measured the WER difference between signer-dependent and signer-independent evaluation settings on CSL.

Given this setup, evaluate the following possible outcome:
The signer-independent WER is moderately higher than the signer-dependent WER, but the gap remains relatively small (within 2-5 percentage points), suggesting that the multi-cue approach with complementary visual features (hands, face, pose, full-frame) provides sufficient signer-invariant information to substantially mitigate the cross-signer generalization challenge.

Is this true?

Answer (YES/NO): NO